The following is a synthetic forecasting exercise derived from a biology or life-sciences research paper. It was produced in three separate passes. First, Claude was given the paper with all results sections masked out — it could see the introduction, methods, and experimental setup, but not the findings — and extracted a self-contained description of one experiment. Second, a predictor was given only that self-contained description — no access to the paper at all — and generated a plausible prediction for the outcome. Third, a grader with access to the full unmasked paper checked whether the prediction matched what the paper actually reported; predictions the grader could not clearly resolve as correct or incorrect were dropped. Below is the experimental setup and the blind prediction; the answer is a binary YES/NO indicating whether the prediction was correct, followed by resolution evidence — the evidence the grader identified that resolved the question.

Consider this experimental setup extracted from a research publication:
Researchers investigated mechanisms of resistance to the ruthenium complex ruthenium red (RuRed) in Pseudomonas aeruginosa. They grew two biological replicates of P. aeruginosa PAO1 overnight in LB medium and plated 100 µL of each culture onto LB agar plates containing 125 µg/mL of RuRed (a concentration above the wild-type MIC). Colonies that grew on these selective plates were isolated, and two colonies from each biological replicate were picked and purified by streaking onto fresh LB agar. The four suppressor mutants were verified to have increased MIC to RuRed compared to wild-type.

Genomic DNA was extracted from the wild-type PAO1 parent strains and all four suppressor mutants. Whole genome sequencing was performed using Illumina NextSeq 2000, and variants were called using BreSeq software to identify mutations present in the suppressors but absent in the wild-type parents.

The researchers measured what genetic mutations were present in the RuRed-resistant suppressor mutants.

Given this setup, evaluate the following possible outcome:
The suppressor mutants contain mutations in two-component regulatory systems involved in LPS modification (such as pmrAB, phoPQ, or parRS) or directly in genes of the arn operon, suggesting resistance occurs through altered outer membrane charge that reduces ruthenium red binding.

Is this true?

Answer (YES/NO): NO